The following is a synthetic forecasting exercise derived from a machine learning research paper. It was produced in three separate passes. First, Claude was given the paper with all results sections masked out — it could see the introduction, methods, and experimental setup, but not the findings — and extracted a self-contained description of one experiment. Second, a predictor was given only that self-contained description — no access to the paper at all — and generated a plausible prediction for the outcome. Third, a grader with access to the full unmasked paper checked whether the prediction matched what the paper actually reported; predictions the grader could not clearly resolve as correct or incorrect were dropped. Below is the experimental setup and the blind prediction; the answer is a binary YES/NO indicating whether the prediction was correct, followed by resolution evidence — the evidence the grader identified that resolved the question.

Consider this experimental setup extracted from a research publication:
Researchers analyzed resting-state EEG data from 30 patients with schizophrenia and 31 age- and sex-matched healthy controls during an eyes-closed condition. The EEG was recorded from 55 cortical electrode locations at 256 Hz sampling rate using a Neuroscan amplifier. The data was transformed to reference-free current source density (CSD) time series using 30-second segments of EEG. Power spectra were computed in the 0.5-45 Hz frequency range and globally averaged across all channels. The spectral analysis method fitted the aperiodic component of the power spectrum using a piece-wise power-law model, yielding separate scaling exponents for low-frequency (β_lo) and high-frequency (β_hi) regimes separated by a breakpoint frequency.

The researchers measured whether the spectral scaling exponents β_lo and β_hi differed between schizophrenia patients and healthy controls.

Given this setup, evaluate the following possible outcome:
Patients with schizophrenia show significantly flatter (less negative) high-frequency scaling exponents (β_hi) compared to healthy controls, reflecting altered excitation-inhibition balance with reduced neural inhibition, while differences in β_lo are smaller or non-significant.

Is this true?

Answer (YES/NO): NO